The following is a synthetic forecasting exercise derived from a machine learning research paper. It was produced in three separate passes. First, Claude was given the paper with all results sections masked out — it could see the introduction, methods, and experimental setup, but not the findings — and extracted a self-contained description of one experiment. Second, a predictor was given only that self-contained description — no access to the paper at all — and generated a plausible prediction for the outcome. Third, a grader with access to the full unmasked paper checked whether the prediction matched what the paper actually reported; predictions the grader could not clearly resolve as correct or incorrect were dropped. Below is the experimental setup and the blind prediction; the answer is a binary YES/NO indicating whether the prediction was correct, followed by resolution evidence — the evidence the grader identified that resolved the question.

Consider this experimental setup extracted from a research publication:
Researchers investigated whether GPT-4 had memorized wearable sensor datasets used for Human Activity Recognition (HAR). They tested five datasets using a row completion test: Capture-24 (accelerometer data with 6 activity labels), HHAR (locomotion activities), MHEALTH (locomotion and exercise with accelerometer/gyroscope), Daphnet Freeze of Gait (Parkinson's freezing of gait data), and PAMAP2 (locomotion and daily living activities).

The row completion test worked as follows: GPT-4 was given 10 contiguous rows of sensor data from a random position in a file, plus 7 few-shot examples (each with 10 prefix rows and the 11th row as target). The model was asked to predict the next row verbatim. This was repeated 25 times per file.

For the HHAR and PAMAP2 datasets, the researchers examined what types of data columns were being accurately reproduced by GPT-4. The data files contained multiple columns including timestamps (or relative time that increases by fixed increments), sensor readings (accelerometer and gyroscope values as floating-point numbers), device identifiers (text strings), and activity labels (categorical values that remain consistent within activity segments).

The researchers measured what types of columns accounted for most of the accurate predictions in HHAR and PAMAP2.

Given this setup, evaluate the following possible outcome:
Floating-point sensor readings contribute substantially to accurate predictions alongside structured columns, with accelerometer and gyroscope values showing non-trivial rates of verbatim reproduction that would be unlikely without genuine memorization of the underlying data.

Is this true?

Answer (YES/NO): NO